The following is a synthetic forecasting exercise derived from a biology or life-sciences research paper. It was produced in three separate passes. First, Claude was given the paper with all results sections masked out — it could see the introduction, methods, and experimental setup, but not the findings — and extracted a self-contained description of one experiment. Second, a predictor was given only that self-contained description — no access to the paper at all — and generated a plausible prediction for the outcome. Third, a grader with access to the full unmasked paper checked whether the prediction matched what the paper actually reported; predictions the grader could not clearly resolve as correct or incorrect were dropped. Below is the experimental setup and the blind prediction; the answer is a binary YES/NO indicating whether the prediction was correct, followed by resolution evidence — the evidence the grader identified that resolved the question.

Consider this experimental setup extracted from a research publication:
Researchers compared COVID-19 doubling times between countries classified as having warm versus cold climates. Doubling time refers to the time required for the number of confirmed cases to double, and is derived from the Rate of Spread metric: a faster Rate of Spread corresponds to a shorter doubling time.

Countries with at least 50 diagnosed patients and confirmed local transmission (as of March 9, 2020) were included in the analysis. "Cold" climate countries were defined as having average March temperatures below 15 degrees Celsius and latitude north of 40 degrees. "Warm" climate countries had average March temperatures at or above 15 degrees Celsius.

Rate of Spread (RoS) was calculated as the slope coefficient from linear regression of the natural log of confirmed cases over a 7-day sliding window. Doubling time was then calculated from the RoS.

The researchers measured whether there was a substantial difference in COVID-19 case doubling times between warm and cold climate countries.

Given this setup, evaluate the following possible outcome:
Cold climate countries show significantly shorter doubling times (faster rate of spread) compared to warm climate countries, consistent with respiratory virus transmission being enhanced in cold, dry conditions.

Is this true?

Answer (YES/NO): YES